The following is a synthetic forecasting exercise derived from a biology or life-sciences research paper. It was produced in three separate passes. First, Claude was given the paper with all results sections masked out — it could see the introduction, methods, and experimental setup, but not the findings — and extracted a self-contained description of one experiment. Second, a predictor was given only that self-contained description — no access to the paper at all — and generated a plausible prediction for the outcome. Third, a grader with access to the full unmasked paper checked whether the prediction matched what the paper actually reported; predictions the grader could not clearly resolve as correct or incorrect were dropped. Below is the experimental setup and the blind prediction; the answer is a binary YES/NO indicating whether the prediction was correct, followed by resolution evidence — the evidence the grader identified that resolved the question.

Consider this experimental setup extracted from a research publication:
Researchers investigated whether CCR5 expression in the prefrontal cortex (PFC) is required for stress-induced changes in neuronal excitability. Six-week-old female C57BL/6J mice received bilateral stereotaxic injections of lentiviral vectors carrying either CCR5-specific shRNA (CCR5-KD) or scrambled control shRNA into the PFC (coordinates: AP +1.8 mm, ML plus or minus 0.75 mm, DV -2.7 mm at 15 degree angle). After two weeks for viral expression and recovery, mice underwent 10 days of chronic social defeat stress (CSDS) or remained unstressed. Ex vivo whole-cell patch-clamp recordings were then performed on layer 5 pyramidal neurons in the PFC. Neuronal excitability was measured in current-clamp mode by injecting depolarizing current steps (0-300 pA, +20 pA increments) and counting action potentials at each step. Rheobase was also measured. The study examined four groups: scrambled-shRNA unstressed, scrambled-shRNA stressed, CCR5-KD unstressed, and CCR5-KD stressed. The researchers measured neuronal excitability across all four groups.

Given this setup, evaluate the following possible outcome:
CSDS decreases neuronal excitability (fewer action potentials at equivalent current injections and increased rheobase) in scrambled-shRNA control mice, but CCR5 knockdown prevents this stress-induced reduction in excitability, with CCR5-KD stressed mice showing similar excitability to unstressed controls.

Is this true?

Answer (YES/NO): YES